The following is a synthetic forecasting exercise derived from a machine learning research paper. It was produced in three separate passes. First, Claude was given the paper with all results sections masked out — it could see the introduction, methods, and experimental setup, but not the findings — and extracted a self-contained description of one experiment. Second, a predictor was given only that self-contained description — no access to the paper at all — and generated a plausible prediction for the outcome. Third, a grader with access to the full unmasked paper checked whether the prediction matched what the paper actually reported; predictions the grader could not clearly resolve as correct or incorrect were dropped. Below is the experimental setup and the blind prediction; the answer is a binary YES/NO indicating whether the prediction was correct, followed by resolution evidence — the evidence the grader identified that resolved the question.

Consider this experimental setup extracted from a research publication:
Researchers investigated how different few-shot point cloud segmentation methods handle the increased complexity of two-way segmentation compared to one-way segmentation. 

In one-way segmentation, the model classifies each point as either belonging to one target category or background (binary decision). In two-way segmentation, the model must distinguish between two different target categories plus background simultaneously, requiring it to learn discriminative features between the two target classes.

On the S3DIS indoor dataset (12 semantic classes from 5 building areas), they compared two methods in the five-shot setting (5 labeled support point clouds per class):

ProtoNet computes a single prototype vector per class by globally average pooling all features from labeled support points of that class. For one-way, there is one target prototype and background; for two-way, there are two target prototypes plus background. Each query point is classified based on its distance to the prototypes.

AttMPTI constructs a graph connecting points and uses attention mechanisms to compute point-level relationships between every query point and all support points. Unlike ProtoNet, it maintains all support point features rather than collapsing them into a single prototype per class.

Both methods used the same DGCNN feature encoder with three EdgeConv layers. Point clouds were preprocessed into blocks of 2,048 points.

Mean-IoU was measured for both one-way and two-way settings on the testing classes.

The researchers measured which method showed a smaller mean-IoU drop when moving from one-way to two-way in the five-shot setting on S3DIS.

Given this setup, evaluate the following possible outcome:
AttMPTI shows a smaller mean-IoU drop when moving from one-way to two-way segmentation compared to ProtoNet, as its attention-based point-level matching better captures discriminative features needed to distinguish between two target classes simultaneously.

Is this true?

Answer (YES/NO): YES